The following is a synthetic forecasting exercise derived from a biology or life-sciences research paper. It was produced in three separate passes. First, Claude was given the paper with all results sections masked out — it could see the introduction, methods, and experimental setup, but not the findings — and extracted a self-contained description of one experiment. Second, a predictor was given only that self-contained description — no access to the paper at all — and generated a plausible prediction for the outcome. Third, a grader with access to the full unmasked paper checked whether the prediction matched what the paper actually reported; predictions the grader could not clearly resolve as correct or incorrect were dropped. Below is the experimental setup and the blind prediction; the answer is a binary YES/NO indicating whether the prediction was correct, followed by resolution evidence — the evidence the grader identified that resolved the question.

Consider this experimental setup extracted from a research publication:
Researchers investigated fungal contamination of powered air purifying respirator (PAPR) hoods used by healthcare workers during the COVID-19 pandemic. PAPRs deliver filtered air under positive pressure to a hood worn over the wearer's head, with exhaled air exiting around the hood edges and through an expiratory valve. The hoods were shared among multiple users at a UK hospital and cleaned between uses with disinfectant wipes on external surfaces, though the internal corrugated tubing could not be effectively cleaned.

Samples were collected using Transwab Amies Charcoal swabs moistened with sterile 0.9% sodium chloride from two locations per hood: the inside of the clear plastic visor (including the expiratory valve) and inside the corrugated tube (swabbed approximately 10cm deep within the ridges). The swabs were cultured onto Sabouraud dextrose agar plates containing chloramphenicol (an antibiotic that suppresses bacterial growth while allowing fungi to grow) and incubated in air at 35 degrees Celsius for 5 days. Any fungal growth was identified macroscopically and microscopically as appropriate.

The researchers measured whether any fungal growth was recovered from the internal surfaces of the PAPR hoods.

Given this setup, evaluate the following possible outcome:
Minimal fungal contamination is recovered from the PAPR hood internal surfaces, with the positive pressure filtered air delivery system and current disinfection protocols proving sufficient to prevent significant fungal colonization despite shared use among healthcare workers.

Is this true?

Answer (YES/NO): NO